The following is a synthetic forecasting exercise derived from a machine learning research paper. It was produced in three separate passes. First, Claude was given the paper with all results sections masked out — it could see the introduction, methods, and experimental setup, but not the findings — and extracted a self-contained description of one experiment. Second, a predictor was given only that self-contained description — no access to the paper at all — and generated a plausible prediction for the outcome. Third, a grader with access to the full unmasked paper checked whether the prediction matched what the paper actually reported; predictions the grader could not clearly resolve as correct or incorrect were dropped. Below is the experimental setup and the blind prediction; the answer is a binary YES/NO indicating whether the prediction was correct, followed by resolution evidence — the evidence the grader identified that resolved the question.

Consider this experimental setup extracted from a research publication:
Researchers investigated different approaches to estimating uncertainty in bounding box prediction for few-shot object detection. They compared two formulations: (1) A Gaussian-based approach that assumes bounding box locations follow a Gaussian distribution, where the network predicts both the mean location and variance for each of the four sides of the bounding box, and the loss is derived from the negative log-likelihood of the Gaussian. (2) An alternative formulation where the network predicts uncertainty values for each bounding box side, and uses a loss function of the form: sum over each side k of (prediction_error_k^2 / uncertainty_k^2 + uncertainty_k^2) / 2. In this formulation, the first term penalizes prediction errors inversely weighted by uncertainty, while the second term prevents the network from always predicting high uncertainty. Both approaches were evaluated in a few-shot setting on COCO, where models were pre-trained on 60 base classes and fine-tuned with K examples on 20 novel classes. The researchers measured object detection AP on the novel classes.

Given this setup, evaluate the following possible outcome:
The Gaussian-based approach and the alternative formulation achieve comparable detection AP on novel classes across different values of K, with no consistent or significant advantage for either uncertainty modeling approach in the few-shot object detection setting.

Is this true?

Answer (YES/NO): NO